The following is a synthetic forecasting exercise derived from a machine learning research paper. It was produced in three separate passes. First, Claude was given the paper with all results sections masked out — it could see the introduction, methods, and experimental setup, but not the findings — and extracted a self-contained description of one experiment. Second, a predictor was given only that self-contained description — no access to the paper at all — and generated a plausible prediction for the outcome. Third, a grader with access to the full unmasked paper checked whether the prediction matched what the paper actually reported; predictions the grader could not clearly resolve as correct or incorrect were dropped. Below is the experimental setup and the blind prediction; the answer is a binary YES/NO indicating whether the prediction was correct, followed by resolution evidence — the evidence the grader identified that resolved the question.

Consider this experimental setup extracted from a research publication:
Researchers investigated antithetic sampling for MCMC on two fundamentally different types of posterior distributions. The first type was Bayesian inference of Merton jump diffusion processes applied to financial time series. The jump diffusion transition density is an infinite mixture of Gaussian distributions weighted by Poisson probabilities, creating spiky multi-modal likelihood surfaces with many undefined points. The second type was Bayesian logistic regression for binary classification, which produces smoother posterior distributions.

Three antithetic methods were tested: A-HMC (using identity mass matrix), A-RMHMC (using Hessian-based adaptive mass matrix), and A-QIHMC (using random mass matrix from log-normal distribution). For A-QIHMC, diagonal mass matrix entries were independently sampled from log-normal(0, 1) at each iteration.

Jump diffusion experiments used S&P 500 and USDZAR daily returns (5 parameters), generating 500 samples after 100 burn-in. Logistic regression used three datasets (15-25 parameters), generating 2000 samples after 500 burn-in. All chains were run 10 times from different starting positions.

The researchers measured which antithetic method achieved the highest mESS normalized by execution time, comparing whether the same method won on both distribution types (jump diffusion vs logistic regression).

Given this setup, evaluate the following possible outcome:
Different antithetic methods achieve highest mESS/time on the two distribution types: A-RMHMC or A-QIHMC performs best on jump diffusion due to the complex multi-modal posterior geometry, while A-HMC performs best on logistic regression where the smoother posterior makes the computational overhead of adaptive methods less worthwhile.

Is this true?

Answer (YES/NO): NO